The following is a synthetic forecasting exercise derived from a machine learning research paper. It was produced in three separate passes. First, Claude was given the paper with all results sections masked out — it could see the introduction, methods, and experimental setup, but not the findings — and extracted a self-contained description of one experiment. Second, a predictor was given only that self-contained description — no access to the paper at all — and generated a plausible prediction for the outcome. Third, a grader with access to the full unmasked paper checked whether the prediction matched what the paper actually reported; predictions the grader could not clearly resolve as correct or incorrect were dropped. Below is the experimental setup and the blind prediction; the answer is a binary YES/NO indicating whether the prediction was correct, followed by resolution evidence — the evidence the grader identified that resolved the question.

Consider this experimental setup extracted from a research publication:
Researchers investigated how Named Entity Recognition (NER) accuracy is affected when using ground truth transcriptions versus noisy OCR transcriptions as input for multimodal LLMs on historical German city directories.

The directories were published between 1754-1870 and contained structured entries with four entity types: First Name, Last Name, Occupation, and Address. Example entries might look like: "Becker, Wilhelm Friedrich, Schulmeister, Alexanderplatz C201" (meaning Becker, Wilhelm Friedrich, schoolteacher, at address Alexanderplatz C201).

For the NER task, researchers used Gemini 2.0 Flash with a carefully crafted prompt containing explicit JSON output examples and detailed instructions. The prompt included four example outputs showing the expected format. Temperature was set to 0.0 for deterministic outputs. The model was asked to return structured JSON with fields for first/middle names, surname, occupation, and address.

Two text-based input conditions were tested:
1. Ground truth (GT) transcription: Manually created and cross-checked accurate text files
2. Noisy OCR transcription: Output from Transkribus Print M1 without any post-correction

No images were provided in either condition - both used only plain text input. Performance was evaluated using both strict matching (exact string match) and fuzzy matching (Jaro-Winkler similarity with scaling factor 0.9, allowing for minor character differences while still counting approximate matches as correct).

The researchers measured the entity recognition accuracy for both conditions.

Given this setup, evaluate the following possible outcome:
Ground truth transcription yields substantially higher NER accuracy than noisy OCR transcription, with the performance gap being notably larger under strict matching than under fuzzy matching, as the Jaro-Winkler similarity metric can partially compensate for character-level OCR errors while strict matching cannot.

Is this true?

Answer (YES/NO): NO